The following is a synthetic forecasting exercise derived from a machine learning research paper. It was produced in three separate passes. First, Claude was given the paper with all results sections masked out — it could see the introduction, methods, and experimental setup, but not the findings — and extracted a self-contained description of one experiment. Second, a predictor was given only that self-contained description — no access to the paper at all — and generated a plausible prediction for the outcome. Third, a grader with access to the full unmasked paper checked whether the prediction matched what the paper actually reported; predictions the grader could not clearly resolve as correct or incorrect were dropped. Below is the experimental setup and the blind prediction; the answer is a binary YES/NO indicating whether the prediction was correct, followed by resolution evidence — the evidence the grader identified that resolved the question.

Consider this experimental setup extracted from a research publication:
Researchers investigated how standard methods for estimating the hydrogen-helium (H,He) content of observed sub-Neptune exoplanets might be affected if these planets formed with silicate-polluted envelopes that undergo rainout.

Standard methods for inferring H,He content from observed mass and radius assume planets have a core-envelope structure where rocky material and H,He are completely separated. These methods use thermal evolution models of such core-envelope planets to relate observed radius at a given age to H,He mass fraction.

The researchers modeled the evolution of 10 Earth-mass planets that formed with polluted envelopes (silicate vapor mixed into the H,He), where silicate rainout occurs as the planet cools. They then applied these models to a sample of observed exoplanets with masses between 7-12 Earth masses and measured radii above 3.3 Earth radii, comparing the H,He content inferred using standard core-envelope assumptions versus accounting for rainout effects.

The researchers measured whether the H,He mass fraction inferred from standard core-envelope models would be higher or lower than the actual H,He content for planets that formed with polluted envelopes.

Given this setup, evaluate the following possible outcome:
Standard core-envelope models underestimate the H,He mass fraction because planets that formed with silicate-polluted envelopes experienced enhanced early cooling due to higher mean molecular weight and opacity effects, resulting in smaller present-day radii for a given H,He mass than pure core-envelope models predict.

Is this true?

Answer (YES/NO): NO